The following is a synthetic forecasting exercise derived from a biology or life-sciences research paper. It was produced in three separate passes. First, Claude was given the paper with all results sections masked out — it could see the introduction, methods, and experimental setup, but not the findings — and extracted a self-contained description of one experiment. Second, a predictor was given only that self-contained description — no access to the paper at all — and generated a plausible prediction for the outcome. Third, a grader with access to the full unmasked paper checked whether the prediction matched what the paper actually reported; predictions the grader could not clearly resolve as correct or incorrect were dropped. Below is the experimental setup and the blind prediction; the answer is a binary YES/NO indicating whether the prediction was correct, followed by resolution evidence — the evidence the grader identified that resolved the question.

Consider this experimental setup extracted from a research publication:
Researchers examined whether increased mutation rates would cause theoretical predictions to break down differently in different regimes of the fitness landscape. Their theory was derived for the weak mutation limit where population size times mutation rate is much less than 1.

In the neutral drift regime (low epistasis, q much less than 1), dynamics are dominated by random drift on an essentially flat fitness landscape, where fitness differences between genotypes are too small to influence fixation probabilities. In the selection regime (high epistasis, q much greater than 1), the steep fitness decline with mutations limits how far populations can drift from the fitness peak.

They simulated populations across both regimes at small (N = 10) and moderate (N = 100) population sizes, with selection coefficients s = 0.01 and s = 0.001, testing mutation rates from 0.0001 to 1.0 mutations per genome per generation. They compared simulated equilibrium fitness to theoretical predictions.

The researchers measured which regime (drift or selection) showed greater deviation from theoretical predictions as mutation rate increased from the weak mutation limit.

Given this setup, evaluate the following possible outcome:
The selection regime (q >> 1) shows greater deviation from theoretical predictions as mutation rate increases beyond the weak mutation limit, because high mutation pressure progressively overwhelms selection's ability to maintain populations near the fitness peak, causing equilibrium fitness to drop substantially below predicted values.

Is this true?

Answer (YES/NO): YES